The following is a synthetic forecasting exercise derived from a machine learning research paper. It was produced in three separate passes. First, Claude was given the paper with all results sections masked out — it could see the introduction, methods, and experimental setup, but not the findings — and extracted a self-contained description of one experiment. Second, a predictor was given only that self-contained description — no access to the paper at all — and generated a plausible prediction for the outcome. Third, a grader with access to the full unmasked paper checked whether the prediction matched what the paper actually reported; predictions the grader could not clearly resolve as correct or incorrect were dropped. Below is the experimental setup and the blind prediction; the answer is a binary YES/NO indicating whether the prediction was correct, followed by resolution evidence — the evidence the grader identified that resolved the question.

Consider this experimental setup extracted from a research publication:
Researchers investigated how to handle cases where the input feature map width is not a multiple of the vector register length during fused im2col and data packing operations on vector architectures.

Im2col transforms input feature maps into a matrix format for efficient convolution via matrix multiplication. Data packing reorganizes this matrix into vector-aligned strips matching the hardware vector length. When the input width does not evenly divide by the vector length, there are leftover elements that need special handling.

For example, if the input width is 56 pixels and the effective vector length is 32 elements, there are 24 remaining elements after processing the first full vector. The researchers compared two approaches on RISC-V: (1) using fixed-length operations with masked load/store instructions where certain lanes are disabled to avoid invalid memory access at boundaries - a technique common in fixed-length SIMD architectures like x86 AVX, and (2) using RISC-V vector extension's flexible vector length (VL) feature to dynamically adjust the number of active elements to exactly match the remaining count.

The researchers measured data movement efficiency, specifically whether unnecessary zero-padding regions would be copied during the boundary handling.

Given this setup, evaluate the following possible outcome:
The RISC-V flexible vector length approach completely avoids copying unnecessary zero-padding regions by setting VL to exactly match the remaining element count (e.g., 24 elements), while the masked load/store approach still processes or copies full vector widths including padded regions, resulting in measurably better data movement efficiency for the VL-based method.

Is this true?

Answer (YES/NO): NO